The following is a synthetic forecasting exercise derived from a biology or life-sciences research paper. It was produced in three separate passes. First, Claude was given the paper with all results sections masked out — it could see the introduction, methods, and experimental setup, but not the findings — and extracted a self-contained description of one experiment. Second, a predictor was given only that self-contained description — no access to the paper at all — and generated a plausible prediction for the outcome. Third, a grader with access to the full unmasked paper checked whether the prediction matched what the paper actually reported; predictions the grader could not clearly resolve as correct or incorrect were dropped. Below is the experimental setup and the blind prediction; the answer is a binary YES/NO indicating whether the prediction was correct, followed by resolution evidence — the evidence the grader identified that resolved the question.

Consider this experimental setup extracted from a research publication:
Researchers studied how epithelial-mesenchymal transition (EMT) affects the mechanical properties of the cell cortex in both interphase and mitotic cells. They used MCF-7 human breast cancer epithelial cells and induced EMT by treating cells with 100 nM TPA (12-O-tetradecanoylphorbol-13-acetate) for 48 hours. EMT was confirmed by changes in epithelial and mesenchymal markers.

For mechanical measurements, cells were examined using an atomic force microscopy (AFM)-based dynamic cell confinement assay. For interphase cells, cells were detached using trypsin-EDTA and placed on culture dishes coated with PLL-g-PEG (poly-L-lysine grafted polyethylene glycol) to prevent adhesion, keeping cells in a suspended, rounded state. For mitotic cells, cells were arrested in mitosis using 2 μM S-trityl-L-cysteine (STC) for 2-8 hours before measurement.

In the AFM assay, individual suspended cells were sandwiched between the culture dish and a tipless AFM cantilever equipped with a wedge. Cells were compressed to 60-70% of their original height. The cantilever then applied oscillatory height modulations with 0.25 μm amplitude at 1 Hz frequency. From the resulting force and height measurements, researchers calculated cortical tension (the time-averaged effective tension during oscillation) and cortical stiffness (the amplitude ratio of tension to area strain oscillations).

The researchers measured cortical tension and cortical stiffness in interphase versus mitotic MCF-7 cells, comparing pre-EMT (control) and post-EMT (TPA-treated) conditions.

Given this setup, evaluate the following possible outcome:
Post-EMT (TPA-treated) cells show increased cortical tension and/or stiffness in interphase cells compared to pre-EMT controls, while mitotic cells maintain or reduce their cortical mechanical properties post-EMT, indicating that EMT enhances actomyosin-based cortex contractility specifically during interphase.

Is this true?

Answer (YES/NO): NO